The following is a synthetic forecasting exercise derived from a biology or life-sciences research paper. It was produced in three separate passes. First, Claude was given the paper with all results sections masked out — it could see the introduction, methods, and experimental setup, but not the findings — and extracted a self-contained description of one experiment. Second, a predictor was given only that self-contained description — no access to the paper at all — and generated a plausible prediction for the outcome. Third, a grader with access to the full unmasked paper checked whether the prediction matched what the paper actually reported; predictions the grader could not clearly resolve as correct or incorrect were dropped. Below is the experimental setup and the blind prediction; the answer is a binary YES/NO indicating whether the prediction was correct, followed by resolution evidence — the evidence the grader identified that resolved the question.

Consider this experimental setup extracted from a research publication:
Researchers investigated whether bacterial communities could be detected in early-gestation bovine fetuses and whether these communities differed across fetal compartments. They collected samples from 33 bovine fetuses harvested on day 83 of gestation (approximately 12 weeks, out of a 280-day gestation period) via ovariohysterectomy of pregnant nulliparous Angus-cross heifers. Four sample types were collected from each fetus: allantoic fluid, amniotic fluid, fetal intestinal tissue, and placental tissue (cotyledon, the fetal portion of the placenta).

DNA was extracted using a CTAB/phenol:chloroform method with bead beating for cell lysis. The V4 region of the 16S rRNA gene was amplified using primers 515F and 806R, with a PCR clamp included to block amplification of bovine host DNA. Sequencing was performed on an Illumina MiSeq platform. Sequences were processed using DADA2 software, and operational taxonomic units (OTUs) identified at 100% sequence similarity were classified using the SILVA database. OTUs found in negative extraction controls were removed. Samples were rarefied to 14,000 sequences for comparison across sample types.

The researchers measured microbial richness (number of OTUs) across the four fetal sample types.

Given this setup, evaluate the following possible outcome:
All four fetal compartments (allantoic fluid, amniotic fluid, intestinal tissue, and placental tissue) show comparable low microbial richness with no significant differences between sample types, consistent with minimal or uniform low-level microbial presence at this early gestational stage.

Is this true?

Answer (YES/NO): NO